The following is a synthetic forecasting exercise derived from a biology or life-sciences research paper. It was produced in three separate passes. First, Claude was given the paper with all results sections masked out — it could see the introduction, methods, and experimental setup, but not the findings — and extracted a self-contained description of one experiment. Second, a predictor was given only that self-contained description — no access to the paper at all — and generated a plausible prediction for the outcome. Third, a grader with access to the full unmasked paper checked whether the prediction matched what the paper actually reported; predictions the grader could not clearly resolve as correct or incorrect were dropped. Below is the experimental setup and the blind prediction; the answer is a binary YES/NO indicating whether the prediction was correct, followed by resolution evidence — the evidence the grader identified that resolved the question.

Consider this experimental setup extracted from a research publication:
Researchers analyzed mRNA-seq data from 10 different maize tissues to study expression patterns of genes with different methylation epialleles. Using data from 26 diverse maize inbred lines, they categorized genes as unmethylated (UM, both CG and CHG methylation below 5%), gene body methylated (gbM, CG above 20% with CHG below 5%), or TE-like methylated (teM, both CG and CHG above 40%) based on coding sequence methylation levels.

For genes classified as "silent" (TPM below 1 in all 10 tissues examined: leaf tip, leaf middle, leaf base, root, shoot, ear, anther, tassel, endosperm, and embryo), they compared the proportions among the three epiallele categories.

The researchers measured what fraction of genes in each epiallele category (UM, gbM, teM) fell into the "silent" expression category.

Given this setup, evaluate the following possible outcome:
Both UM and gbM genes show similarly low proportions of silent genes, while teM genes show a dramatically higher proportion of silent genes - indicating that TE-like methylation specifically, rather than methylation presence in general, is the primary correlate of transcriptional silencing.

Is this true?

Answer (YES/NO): NO